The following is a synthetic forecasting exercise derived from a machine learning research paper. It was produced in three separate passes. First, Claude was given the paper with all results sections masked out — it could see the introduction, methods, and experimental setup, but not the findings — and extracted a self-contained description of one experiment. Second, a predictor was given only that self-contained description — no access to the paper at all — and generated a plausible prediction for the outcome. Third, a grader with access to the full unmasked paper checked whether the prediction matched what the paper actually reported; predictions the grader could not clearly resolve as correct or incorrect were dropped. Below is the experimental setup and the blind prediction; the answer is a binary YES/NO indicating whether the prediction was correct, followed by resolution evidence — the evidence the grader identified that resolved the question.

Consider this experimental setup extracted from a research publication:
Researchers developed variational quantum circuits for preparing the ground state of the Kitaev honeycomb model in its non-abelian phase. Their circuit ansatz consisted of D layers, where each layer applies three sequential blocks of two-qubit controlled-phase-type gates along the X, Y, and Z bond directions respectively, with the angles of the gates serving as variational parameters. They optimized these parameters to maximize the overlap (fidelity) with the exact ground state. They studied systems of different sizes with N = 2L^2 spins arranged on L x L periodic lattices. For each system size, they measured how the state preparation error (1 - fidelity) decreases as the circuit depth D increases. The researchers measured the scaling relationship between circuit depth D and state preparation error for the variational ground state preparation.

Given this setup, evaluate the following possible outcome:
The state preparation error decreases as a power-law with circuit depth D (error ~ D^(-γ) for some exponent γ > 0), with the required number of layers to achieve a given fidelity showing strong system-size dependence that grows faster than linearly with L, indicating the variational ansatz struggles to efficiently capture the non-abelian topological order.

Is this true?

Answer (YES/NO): NO